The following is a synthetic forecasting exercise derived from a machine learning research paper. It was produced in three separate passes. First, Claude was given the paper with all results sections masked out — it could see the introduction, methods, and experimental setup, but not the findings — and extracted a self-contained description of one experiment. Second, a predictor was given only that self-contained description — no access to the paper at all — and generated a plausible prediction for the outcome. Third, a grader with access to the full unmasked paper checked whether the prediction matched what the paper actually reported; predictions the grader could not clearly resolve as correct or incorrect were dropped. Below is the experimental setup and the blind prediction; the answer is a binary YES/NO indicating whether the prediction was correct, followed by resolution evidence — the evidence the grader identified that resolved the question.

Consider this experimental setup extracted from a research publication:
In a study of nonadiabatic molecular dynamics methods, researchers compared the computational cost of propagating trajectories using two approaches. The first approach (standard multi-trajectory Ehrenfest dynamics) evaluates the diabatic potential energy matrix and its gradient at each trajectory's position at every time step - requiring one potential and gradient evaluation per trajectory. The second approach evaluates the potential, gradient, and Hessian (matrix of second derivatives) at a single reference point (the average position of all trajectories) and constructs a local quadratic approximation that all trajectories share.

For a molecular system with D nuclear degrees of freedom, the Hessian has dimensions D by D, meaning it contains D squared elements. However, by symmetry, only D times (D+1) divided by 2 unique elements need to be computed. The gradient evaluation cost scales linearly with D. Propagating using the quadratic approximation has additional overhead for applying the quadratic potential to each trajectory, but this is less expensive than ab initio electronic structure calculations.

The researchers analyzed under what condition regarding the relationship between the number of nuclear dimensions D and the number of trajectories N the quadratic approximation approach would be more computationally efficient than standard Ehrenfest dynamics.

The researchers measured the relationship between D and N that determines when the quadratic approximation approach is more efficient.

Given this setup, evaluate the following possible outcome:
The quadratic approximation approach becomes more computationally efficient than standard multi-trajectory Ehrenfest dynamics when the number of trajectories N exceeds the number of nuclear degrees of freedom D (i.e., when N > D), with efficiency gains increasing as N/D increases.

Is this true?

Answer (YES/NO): NO